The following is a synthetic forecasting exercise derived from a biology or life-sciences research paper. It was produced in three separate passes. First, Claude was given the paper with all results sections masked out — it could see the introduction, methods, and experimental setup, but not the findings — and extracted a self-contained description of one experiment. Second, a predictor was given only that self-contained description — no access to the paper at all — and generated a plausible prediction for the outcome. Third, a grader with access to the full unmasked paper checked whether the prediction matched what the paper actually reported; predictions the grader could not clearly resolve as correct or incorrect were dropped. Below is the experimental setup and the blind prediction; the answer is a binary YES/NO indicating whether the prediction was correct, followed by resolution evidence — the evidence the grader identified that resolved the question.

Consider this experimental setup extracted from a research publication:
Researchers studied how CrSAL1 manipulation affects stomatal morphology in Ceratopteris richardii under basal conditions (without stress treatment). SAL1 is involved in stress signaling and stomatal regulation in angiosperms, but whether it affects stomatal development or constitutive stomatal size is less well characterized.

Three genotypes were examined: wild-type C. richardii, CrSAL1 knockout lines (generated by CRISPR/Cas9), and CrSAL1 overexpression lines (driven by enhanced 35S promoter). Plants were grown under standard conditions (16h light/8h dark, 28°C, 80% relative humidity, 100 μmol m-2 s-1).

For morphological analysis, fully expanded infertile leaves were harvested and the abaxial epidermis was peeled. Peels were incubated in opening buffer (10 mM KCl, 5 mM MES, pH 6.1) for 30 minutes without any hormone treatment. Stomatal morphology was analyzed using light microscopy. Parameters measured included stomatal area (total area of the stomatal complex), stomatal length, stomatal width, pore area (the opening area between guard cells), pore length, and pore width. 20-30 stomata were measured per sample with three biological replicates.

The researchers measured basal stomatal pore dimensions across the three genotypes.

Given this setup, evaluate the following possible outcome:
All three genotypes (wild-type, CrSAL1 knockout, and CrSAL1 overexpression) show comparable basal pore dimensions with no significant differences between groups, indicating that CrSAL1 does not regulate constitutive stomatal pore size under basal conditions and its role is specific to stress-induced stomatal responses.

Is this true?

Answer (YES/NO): NO